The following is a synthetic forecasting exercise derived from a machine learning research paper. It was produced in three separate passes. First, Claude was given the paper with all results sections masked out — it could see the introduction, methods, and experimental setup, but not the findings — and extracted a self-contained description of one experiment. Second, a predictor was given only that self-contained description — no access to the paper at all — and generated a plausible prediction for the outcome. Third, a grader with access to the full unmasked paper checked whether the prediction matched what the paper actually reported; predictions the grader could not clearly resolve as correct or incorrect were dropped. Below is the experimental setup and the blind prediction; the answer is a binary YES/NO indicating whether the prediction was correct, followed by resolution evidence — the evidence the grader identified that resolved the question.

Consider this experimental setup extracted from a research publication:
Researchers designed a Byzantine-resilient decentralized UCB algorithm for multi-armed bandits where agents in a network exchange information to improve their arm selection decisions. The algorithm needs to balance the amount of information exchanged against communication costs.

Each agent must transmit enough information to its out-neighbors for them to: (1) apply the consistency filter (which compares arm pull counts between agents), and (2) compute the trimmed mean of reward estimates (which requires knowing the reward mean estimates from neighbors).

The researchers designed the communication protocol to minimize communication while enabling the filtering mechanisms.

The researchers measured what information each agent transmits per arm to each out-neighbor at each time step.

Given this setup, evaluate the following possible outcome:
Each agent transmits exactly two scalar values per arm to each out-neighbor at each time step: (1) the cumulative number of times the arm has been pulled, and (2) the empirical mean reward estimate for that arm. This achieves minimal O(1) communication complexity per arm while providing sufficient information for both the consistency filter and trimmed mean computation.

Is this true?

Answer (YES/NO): YES